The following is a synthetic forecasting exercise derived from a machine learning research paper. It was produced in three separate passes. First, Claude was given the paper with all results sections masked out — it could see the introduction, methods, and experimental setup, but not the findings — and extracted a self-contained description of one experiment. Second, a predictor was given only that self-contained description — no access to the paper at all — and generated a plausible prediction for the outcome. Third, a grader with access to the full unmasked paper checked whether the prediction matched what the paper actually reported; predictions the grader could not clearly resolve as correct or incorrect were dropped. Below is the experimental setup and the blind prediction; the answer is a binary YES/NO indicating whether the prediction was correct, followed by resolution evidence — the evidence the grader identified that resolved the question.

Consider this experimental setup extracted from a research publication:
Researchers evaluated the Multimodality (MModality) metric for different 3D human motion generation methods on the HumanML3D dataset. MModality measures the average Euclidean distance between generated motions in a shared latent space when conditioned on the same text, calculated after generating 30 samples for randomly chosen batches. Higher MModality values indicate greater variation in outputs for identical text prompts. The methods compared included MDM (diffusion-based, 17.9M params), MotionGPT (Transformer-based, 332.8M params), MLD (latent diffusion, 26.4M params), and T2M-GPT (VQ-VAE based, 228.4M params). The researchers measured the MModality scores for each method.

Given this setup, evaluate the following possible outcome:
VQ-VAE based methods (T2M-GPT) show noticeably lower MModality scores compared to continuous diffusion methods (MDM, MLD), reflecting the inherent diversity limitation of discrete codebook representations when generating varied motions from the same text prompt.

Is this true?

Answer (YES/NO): NO